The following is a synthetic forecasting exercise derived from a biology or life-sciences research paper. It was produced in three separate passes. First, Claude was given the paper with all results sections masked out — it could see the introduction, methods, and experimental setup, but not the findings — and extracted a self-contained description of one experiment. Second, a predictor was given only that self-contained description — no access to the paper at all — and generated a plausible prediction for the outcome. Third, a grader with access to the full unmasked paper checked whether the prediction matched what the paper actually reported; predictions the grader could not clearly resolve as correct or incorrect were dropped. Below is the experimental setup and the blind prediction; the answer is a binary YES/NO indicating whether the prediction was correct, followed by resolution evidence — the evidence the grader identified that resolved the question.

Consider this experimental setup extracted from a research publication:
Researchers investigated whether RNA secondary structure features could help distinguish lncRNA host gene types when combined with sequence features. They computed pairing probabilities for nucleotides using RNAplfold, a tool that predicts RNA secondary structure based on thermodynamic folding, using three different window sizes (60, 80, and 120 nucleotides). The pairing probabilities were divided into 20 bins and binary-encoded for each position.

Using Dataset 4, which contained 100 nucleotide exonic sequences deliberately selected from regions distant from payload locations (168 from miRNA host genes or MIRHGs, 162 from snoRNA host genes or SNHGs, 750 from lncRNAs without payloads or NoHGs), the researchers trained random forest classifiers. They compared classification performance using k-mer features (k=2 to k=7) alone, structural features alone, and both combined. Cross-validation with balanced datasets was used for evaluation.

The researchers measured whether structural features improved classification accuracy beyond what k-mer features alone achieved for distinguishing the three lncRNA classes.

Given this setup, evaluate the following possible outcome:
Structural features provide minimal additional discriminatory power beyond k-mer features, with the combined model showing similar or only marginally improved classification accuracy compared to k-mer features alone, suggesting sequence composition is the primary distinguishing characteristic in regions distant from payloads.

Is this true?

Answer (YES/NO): YES